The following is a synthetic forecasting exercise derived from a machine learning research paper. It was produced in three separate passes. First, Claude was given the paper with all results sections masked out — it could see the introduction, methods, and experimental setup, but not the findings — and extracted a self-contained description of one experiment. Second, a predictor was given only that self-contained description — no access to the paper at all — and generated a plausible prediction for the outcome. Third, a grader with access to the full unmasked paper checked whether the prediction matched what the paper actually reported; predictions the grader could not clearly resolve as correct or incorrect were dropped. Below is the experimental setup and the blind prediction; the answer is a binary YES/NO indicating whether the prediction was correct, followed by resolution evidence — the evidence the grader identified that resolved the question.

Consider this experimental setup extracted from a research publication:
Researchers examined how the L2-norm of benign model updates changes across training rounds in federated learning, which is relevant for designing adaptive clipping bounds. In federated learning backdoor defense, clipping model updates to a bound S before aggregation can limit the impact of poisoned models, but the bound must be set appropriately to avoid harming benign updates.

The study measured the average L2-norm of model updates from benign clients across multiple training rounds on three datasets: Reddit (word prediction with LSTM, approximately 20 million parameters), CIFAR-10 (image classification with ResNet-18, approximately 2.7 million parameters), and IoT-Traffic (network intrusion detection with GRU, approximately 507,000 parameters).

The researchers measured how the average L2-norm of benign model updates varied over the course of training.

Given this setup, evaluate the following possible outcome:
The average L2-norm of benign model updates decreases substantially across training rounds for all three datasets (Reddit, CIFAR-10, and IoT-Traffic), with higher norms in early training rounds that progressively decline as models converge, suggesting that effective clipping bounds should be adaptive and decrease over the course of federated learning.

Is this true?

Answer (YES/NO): YES